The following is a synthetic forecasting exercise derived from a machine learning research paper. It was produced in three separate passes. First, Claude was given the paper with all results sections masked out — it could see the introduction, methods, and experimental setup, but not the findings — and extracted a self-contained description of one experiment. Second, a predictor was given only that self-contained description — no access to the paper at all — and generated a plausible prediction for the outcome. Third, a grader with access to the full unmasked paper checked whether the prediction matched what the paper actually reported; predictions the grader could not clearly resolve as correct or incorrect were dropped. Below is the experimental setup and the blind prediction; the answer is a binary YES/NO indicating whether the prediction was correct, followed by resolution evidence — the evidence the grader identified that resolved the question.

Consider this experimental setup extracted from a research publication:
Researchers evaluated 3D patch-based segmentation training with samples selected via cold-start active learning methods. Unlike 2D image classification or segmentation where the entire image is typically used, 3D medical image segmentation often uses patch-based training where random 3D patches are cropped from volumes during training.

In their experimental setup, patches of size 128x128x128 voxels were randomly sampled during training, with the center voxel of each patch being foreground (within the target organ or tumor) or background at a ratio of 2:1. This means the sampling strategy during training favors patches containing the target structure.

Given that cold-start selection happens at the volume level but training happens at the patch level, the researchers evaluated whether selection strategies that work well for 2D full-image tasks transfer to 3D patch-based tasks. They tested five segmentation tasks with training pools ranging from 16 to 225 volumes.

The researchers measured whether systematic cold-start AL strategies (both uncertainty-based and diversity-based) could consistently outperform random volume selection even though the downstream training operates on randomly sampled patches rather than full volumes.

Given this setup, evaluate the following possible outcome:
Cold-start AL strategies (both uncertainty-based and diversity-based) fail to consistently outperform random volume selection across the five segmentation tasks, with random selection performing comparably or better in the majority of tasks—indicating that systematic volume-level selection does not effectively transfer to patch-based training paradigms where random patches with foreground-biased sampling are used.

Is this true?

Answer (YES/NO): NO